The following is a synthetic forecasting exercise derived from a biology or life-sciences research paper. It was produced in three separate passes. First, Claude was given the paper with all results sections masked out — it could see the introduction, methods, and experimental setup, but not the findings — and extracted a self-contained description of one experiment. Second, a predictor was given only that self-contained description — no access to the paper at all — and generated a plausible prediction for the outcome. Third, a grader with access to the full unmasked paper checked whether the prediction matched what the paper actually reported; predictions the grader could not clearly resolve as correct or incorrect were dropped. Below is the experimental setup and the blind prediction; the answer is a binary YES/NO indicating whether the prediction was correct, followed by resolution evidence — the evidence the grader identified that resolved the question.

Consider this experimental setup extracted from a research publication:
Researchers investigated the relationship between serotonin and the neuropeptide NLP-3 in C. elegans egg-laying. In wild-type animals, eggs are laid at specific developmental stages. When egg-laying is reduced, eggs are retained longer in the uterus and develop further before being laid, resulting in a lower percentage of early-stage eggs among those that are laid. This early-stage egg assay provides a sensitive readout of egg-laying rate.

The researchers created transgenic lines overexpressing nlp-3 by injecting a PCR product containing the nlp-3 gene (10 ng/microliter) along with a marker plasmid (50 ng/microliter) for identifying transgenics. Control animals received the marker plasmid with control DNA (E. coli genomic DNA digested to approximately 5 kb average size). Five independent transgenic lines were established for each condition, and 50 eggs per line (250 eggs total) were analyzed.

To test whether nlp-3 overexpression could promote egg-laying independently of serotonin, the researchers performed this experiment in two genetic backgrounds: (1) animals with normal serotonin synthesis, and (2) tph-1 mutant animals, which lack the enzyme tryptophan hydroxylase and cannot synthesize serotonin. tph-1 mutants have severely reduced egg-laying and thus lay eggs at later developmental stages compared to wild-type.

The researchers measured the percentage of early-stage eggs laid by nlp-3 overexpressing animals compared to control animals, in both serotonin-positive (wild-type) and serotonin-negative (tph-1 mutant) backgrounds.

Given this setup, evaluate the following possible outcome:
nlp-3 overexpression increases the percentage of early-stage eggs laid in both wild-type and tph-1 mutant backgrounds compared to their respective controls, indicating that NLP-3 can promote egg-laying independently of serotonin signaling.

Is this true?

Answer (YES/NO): YES